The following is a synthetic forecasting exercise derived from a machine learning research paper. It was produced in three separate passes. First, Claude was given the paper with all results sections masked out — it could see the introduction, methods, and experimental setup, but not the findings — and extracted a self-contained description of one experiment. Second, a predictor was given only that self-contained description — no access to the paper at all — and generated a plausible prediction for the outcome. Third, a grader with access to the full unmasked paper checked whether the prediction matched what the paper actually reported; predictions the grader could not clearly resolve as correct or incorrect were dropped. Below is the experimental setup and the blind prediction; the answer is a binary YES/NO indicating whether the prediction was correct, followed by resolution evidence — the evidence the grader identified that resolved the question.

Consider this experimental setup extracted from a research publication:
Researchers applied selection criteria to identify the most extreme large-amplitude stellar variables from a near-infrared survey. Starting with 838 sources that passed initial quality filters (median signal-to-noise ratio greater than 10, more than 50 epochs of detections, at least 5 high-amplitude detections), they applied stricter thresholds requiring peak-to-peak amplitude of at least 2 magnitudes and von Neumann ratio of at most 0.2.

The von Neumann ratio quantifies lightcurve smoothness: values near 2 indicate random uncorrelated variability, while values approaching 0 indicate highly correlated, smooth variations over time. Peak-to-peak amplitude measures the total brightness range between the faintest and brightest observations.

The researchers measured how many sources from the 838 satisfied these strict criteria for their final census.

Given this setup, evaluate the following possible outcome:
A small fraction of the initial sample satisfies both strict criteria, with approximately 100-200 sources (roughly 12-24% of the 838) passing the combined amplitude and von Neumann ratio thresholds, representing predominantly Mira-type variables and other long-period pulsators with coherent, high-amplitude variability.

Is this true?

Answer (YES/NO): YES